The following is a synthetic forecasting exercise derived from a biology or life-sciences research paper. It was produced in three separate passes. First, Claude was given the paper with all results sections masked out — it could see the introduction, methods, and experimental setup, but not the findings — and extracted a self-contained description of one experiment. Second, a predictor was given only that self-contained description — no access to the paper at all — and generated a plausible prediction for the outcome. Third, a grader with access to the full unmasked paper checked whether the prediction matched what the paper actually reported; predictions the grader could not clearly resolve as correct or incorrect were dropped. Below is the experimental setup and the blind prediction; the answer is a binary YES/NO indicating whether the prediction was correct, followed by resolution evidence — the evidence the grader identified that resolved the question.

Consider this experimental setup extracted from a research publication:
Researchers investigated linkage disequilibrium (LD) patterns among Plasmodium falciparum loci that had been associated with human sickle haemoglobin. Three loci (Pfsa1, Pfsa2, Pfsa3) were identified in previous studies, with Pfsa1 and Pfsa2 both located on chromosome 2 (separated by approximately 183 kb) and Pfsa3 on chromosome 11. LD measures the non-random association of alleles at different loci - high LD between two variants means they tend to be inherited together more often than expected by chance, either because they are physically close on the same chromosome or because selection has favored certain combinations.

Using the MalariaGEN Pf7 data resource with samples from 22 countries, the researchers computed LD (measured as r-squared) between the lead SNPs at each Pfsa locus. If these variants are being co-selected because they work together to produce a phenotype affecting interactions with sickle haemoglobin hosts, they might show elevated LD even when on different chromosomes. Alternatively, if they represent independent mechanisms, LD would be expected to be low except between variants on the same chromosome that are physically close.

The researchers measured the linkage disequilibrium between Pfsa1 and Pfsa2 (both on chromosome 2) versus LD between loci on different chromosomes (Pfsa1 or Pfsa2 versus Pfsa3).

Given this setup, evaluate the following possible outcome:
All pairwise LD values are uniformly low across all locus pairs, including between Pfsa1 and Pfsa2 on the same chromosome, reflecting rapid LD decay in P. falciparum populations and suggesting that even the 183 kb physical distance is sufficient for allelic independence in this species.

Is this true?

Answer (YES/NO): NO